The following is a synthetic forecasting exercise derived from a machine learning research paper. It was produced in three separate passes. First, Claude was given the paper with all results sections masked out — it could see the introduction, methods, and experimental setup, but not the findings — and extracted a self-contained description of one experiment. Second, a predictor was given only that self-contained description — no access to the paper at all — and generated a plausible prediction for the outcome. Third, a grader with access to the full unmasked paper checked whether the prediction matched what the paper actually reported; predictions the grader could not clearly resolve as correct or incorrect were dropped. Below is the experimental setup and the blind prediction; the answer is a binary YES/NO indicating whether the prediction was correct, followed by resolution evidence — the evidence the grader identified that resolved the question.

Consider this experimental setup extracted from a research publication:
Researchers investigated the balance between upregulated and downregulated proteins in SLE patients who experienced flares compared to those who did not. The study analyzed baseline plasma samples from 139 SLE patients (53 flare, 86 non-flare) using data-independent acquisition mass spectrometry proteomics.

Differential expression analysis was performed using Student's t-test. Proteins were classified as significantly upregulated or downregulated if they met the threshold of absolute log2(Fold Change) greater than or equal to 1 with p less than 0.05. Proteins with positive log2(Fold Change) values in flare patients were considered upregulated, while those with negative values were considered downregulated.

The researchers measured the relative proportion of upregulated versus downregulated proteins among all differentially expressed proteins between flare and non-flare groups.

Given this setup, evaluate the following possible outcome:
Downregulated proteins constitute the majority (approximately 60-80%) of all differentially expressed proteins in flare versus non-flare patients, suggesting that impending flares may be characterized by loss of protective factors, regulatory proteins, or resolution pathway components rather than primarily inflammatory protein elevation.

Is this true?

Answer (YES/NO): NO